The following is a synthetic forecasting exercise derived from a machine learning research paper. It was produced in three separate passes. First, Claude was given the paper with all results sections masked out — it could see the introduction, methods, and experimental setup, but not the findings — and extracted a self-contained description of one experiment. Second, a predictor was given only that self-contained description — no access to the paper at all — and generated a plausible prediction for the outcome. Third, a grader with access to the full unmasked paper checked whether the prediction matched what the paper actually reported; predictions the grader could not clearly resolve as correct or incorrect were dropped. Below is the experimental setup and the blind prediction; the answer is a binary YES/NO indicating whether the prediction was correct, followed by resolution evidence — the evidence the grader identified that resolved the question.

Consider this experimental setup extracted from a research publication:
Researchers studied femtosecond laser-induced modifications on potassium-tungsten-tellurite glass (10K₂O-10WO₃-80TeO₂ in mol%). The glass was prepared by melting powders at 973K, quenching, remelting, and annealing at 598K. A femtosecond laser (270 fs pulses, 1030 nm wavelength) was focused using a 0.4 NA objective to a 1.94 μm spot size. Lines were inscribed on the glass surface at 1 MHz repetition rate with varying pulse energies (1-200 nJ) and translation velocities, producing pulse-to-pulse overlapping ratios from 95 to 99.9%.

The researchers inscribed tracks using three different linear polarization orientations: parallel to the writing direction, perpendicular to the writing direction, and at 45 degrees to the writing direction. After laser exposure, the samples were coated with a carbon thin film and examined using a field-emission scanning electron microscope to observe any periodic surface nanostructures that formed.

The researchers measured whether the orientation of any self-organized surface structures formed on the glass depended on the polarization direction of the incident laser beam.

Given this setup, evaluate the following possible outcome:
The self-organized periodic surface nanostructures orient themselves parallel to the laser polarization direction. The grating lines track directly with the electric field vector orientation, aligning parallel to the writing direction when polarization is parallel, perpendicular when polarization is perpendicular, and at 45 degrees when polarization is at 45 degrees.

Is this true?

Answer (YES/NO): NO